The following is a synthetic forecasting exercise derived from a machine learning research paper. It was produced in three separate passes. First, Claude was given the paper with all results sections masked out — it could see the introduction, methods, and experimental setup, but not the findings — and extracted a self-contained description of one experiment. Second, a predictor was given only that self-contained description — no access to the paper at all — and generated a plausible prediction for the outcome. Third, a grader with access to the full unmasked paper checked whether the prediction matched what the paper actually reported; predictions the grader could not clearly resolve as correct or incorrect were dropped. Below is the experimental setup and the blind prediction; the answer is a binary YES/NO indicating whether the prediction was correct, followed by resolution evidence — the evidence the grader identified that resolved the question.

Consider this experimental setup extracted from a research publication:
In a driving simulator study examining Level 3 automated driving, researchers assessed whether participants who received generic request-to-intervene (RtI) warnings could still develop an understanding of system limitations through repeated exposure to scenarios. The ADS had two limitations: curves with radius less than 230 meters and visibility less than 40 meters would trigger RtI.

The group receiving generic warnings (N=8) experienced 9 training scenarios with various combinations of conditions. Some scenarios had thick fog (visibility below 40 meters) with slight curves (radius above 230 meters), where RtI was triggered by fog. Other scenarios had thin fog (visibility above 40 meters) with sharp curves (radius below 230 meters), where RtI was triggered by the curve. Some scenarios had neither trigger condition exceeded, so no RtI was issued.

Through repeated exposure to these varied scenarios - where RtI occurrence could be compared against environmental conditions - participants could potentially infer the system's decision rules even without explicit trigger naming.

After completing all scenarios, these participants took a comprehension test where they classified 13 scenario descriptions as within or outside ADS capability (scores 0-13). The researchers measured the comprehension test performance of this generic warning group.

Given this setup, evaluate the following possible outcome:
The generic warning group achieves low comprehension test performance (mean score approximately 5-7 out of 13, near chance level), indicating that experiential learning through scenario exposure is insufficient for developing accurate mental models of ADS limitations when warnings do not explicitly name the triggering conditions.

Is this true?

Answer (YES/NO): NO